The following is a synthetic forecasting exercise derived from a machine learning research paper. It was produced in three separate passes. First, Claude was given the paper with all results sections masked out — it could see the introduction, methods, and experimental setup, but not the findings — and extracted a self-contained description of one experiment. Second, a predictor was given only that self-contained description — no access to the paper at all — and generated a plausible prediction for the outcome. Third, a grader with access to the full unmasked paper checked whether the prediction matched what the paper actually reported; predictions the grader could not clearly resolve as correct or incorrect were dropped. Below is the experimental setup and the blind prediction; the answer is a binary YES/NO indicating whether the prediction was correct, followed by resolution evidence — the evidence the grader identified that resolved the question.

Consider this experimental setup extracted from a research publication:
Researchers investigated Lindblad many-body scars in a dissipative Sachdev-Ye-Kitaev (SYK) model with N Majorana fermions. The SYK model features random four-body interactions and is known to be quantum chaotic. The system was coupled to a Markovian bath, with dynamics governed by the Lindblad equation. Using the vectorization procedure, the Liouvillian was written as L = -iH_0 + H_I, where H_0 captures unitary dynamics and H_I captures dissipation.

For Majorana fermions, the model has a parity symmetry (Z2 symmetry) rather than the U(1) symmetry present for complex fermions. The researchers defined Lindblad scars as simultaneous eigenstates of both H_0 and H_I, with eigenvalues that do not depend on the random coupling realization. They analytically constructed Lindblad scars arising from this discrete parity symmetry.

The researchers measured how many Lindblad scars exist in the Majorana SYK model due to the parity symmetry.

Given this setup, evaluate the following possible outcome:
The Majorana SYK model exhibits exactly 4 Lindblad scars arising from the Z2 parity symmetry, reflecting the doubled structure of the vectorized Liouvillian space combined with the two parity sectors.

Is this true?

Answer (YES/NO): NO